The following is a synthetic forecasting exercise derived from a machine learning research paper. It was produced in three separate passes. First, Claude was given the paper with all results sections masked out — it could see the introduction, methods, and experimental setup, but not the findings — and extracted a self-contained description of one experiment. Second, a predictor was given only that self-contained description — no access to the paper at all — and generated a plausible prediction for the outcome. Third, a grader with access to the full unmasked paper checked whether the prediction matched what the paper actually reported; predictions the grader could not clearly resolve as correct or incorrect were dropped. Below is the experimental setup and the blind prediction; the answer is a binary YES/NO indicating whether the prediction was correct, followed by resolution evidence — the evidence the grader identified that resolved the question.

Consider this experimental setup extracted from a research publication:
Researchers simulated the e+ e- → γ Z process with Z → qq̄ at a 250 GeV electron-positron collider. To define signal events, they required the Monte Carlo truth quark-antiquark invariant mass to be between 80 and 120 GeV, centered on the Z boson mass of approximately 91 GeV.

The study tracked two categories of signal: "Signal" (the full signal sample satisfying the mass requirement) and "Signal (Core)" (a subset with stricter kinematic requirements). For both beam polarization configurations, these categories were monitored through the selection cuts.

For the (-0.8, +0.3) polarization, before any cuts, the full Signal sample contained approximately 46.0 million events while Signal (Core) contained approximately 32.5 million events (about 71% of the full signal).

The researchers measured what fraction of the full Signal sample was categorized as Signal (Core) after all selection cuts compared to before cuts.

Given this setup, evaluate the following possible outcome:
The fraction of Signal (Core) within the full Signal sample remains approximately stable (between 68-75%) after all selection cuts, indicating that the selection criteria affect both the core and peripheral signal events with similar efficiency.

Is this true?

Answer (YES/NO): NO